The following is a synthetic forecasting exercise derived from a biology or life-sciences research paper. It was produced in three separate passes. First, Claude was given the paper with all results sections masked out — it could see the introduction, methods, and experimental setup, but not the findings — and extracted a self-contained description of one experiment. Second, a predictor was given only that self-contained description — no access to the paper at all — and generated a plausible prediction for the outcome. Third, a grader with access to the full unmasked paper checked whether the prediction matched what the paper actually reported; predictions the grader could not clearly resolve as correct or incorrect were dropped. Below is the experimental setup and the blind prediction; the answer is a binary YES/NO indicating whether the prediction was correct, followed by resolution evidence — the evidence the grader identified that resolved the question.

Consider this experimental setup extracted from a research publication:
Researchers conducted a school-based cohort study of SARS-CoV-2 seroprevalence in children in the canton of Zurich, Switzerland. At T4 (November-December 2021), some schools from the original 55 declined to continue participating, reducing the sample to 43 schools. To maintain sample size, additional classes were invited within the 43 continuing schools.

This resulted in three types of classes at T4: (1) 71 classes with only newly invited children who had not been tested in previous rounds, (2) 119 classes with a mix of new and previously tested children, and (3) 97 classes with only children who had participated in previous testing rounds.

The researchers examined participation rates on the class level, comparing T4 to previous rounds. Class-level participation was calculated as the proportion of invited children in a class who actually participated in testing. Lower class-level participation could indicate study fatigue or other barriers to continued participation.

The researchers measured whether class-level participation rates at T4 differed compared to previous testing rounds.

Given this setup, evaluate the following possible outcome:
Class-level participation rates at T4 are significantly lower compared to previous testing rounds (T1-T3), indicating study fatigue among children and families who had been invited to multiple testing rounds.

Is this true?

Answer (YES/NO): NO